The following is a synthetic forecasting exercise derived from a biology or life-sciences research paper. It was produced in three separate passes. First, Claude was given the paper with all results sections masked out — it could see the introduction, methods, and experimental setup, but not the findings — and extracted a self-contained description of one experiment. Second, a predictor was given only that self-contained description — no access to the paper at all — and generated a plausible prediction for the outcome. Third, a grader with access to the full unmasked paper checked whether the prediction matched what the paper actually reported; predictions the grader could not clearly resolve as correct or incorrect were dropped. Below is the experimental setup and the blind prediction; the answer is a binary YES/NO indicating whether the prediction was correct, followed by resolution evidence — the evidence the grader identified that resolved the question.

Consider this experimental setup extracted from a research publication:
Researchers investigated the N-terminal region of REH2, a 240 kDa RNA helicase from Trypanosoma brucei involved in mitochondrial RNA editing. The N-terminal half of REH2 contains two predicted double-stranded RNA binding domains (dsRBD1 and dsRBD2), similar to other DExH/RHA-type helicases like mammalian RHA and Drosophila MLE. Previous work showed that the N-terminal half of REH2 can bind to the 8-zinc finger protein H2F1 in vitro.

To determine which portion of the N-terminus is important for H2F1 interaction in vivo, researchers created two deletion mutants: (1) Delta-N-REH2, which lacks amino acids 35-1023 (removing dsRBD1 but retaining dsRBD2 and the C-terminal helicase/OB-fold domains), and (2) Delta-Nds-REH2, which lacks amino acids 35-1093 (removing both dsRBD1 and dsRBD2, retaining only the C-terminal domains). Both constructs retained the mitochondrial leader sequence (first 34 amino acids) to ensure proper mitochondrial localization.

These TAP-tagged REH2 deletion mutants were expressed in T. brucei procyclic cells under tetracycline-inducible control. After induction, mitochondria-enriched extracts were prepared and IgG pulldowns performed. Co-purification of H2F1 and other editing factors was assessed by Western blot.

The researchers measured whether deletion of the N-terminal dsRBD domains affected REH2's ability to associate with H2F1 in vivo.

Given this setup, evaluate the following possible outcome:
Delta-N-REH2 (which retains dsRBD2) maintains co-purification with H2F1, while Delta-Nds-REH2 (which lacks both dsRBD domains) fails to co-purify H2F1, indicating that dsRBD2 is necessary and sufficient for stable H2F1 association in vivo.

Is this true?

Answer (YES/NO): NO